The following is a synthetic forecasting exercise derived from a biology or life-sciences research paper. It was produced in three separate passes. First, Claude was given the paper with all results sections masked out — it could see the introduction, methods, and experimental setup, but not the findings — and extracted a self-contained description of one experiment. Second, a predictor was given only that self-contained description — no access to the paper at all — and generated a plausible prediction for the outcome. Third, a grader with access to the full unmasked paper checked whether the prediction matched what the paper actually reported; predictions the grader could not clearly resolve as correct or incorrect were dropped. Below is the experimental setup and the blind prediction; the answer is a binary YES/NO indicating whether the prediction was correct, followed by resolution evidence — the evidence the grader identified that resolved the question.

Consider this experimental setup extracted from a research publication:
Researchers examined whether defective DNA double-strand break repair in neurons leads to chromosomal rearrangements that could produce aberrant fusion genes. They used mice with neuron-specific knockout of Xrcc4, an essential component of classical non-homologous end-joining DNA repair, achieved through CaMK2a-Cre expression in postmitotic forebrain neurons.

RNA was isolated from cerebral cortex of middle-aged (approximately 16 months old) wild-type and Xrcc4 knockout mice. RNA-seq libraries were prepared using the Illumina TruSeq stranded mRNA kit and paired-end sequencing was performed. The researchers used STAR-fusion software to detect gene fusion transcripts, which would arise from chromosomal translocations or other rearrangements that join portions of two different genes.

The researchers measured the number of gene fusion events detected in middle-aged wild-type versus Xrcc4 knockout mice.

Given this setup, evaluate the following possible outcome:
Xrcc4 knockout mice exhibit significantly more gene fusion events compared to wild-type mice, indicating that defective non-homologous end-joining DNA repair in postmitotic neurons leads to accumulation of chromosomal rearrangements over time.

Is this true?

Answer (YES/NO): NO